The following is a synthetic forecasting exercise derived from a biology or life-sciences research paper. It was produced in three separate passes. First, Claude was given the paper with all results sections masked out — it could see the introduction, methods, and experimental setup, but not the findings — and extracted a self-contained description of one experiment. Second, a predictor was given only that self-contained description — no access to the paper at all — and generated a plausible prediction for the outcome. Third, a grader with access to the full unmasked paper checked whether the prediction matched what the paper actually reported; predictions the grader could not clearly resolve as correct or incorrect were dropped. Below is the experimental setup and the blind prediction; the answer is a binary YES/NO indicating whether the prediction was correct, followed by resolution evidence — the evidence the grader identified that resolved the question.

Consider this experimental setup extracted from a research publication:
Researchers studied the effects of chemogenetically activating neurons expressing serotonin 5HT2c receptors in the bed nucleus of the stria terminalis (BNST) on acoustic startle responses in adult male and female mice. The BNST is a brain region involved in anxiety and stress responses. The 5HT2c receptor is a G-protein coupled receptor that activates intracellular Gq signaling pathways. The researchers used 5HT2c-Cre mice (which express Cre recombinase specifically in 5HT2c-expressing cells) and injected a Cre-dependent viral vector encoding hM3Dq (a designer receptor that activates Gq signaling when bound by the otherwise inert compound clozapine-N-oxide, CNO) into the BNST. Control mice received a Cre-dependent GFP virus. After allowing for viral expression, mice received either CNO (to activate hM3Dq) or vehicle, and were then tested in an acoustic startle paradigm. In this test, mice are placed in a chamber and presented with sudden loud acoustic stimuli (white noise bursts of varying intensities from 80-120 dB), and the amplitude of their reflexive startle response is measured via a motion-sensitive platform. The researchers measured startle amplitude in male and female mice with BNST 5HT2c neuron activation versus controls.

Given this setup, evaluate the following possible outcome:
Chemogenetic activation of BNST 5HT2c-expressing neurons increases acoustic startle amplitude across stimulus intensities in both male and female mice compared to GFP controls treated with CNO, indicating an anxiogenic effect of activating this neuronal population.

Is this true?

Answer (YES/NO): NO